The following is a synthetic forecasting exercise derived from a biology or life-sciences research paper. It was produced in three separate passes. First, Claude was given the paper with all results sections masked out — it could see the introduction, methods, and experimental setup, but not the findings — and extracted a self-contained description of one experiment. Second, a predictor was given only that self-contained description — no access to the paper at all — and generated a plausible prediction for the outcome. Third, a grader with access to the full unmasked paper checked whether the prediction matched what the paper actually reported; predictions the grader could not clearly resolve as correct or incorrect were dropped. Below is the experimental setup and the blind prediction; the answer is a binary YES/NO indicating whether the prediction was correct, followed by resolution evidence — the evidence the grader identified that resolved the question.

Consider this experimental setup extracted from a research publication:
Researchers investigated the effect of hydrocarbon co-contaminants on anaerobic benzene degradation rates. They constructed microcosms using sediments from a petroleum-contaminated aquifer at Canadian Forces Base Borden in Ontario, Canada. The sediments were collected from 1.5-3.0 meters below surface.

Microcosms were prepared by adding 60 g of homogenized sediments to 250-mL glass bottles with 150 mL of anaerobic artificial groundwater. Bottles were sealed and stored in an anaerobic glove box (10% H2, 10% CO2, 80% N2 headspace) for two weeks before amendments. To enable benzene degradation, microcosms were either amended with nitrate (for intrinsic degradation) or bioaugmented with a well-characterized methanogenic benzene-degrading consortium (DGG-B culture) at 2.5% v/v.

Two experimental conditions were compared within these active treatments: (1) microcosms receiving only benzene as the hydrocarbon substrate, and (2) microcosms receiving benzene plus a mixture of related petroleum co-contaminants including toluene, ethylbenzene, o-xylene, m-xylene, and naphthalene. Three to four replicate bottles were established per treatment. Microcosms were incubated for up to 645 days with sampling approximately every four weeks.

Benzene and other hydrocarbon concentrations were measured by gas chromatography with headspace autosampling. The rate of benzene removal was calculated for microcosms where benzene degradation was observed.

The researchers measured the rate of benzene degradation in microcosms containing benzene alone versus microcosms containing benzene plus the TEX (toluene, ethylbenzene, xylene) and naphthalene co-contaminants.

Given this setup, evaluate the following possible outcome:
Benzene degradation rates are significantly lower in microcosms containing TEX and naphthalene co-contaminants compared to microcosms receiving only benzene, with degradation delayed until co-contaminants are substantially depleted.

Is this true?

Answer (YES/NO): NO